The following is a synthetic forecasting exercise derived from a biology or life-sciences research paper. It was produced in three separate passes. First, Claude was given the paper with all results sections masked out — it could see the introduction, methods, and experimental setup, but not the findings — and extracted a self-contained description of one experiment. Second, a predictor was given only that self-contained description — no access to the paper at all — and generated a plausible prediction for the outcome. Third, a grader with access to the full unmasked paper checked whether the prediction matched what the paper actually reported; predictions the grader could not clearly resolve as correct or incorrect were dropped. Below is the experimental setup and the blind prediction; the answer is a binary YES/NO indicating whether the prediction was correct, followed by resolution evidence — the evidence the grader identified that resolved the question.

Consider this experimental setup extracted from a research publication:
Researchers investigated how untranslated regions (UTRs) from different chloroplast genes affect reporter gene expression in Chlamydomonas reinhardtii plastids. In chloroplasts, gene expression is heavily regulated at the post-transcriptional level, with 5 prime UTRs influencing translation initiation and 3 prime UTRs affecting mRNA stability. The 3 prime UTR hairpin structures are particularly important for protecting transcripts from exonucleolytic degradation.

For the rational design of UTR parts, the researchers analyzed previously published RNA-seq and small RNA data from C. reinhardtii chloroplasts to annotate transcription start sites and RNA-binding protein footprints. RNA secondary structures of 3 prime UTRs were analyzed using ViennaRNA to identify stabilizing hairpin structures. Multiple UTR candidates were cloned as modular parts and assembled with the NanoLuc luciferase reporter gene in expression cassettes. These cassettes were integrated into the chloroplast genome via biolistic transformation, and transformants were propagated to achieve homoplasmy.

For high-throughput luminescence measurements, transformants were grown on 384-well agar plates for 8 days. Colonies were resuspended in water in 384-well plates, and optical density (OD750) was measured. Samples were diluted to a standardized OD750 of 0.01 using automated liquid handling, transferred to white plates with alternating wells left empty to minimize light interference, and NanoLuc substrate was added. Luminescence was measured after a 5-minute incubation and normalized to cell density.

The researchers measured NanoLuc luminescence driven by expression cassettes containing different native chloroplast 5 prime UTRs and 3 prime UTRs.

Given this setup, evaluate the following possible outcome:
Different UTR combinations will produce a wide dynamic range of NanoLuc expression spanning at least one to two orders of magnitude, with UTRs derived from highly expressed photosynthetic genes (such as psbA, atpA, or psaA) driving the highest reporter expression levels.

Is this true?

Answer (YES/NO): YES